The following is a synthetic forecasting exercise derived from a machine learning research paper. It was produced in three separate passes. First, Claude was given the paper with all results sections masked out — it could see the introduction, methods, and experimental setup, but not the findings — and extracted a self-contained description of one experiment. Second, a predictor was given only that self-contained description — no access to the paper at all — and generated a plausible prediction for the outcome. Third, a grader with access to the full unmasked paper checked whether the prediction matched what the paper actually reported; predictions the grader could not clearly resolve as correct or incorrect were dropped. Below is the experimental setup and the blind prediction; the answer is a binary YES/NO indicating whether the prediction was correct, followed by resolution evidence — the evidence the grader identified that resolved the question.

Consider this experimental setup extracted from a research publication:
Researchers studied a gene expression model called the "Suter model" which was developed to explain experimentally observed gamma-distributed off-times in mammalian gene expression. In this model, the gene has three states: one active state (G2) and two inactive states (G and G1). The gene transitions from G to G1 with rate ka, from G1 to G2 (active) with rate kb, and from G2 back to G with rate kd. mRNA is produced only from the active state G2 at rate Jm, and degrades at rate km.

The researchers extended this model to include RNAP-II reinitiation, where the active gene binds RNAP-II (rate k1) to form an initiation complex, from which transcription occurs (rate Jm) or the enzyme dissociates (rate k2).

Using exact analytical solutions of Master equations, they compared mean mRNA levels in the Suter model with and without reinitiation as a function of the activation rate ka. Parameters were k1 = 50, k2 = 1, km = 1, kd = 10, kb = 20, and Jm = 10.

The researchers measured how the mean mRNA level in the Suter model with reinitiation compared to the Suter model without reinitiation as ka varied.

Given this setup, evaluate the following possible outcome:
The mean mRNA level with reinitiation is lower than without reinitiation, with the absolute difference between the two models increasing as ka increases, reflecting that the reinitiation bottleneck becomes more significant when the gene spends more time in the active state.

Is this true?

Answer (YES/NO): NO